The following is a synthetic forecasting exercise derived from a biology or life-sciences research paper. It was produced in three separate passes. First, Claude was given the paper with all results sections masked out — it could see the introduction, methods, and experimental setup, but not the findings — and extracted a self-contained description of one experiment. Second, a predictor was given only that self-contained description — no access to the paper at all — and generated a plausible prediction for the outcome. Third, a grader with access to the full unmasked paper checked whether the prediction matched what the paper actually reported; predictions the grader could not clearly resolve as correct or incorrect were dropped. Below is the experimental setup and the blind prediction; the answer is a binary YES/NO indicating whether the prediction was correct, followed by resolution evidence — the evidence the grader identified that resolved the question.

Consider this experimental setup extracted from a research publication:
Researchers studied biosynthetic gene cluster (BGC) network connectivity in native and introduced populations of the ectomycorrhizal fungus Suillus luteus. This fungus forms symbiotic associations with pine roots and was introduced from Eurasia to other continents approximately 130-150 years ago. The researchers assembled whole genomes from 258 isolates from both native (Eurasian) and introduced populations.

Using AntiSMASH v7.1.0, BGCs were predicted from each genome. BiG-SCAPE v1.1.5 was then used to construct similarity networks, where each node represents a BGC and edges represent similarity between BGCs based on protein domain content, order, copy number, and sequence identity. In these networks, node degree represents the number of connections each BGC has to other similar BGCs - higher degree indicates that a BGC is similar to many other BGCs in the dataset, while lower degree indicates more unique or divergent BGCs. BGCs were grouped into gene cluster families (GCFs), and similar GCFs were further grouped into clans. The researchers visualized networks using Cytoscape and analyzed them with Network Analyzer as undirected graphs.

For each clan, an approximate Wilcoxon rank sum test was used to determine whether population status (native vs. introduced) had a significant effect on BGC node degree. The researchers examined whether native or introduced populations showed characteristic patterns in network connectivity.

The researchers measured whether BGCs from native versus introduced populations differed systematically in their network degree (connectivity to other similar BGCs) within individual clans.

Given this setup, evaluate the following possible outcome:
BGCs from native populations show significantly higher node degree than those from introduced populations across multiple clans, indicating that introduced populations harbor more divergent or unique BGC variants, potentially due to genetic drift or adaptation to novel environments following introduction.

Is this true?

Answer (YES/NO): YES